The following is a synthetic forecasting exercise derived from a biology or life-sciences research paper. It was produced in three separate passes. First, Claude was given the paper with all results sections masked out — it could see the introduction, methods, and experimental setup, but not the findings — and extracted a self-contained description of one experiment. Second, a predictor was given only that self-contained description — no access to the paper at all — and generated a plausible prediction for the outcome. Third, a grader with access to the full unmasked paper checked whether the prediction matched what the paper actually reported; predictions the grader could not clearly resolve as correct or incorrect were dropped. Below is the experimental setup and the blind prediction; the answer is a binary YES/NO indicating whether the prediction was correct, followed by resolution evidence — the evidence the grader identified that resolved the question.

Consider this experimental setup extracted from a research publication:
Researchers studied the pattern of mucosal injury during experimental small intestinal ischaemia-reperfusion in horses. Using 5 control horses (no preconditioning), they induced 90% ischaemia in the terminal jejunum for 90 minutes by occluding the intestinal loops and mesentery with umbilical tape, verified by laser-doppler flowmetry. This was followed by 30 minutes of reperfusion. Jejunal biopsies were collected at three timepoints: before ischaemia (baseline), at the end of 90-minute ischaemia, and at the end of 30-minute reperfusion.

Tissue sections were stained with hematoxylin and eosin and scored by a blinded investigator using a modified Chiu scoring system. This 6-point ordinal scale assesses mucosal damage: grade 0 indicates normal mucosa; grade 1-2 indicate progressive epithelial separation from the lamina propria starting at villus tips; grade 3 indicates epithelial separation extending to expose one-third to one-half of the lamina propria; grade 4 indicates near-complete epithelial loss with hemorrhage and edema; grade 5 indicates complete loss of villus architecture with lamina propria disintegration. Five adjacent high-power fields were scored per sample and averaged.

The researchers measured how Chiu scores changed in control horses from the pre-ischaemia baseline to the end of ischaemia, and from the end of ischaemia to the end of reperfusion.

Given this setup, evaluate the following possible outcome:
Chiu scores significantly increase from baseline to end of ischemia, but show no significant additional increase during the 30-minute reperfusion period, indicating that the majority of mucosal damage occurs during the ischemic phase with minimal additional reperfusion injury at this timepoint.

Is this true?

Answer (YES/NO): NO